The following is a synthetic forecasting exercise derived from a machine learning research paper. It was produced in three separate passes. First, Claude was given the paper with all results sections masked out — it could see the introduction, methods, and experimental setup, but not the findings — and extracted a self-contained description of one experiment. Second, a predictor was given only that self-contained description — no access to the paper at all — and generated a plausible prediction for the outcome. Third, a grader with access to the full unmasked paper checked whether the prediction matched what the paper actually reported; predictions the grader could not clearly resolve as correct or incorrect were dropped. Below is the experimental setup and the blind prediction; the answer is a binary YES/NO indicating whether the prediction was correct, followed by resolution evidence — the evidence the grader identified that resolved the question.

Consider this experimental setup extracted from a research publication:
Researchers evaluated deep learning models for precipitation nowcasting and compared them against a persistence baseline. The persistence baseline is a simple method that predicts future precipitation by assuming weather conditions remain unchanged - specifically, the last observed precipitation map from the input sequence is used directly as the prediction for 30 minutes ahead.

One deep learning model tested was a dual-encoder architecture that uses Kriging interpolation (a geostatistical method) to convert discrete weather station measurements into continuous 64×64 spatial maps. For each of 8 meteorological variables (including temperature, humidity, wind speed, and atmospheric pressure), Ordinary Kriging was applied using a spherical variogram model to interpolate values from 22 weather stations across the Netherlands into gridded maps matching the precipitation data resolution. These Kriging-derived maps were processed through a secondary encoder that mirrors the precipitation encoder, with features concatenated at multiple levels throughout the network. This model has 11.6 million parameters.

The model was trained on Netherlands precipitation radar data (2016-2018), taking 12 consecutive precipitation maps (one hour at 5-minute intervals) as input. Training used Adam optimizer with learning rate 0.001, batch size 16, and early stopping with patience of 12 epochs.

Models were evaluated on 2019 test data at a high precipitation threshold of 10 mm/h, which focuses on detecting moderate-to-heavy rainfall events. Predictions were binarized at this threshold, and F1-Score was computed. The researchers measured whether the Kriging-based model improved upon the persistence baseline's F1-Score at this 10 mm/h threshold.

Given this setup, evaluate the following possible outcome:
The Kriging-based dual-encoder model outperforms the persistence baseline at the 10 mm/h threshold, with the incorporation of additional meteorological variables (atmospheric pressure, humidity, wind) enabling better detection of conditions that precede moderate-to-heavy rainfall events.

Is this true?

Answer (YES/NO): NO